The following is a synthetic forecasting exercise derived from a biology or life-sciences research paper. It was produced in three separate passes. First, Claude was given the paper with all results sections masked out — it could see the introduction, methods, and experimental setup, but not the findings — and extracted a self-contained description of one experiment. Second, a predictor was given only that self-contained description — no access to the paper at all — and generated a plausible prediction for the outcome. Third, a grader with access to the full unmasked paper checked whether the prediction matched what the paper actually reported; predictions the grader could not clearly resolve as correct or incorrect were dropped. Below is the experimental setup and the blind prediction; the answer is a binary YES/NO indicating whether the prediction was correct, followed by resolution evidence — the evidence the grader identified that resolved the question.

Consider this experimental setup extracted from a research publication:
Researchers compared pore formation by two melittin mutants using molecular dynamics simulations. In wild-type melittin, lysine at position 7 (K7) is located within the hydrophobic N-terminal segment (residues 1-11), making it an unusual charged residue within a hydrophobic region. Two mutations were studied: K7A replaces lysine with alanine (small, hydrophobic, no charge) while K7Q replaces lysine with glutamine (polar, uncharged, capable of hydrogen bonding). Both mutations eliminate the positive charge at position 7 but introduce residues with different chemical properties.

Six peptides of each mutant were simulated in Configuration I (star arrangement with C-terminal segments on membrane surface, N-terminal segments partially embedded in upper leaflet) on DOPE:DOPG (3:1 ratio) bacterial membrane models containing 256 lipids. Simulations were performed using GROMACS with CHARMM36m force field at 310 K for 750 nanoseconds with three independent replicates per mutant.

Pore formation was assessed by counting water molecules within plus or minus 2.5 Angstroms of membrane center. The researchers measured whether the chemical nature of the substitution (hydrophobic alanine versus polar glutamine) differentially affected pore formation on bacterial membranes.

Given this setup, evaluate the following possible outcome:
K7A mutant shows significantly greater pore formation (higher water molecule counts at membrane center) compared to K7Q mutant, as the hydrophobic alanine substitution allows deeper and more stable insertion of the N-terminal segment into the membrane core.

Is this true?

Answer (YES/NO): NO